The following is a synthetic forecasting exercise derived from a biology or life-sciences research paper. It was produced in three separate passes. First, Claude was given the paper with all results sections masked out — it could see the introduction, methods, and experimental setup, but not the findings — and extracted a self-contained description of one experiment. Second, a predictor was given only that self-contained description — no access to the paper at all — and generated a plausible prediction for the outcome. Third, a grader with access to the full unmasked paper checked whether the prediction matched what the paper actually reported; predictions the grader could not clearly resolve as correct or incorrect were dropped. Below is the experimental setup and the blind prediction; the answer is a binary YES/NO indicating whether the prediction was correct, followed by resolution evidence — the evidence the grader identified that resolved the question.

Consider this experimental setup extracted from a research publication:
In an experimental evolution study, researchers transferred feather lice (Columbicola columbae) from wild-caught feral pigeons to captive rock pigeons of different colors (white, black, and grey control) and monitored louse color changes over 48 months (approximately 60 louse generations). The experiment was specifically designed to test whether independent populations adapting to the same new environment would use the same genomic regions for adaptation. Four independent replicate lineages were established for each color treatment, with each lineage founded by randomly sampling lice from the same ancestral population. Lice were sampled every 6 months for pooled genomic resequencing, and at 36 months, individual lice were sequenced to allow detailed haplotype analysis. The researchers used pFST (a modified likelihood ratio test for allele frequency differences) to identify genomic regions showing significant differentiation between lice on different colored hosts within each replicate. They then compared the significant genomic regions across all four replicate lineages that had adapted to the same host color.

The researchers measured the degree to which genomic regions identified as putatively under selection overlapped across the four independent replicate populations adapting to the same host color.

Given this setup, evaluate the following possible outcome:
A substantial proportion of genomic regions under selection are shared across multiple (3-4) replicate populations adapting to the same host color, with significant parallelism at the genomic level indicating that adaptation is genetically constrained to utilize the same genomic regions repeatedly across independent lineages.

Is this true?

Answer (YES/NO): NO